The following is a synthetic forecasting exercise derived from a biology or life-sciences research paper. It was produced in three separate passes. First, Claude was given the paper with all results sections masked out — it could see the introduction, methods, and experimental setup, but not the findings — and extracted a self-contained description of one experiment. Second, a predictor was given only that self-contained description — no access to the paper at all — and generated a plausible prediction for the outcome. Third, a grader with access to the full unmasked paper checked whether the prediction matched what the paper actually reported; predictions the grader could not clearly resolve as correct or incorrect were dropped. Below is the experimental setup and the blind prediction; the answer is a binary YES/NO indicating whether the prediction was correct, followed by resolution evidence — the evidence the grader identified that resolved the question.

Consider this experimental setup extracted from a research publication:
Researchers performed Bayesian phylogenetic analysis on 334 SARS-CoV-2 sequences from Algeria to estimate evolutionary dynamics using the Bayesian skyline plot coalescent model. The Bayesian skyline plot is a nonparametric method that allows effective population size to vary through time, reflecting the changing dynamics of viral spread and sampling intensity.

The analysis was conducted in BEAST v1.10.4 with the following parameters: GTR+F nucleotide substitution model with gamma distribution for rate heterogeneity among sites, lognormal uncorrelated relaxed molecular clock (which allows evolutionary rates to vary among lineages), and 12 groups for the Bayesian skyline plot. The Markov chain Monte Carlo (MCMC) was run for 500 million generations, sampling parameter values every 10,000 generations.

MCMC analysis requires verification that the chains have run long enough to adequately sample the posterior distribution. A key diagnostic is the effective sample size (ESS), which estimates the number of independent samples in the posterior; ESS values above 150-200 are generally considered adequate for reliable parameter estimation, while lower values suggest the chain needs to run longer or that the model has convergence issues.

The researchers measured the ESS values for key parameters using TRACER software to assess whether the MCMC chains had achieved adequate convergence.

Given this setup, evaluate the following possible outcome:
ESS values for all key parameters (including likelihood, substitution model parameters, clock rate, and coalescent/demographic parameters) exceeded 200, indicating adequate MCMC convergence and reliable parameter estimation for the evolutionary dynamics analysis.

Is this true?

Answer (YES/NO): NO